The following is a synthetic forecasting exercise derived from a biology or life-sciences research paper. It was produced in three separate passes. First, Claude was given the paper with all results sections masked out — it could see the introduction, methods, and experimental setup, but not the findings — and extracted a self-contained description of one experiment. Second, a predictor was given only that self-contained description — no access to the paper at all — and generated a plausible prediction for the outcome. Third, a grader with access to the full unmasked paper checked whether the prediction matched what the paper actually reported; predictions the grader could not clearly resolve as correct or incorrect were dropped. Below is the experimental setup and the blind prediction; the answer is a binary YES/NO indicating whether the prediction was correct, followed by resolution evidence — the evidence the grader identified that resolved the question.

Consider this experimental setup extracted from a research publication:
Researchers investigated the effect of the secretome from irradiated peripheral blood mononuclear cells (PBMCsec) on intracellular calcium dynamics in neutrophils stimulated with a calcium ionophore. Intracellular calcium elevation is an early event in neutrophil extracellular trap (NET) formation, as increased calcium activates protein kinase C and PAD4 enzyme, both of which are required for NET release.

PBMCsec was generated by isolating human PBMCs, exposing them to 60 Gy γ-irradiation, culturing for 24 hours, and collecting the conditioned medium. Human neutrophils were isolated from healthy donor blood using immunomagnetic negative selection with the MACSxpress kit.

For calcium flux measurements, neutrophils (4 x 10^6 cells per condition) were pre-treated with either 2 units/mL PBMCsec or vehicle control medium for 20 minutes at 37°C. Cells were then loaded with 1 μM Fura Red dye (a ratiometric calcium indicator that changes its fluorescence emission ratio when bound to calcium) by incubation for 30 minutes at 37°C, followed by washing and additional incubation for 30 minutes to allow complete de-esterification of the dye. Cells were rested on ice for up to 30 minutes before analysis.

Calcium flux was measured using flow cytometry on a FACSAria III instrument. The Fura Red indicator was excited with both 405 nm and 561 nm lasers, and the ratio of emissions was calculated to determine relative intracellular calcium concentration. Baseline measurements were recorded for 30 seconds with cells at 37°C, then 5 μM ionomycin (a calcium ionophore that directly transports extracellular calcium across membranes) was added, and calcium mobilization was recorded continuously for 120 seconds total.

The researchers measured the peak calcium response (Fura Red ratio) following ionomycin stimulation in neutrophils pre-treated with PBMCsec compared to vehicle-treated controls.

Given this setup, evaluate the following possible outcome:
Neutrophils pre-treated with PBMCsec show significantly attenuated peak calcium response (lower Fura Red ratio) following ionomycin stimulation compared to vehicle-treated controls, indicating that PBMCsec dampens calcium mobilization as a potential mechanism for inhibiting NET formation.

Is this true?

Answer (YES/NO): NO